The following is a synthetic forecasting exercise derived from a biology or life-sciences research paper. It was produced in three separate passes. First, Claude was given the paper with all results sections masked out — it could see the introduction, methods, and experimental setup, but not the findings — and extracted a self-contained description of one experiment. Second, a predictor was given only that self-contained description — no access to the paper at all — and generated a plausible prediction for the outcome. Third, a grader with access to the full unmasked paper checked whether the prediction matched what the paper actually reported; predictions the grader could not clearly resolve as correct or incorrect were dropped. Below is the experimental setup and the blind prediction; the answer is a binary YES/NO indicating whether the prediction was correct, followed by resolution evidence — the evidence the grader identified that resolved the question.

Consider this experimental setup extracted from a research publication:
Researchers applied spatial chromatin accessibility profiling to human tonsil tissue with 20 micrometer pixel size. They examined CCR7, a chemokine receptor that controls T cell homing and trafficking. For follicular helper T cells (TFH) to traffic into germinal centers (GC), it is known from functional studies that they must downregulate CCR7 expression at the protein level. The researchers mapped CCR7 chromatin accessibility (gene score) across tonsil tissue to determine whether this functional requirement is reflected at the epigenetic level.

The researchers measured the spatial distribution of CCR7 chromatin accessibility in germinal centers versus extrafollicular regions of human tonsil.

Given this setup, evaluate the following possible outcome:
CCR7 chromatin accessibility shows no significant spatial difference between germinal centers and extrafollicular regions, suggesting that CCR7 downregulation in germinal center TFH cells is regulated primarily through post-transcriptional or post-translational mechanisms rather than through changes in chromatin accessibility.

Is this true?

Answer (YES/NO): NO